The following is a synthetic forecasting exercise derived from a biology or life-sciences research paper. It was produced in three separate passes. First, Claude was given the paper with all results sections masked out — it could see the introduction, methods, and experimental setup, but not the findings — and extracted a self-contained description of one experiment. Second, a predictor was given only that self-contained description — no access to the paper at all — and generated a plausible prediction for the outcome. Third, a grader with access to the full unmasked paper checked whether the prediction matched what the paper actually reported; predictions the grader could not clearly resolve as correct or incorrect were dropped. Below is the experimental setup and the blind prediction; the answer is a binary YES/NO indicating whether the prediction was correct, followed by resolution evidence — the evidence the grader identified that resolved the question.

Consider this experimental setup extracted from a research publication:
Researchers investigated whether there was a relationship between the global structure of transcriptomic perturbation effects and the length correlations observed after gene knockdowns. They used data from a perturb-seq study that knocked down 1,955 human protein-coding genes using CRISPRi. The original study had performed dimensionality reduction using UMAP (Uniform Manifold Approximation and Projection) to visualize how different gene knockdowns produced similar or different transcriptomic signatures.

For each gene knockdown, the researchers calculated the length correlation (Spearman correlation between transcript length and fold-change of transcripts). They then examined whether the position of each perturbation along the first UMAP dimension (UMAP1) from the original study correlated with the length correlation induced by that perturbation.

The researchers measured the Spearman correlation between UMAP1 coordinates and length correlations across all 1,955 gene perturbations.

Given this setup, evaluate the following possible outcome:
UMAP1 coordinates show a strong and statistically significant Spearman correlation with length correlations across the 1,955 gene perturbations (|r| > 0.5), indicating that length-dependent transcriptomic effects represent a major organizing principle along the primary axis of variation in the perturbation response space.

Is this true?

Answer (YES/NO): NO